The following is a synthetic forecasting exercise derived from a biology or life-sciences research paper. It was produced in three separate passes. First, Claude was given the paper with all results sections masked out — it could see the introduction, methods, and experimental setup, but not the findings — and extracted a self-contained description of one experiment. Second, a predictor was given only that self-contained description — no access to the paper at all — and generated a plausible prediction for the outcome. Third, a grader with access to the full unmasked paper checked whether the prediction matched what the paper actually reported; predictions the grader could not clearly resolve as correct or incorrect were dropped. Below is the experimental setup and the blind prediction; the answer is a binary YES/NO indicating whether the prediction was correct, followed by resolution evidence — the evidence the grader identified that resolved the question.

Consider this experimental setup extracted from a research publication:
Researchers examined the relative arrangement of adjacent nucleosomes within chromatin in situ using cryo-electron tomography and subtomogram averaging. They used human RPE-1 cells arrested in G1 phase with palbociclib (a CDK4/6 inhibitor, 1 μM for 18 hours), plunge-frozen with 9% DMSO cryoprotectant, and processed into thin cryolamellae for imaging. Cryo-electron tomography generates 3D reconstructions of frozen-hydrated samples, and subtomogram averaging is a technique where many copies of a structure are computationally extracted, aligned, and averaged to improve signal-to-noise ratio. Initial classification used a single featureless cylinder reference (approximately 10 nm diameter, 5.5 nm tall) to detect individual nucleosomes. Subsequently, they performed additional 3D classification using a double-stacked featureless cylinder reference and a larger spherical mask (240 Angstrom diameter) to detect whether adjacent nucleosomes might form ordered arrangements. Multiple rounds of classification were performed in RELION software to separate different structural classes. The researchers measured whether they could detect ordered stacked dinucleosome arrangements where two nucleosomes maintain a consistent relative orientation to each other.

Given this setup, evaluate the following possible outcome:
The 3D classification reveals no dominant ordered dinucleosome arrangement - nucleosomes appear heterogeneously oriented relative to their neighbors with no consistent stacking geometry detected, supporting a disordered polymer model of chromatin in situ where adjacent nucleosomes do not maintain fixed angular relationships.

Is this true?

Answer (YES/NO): NO